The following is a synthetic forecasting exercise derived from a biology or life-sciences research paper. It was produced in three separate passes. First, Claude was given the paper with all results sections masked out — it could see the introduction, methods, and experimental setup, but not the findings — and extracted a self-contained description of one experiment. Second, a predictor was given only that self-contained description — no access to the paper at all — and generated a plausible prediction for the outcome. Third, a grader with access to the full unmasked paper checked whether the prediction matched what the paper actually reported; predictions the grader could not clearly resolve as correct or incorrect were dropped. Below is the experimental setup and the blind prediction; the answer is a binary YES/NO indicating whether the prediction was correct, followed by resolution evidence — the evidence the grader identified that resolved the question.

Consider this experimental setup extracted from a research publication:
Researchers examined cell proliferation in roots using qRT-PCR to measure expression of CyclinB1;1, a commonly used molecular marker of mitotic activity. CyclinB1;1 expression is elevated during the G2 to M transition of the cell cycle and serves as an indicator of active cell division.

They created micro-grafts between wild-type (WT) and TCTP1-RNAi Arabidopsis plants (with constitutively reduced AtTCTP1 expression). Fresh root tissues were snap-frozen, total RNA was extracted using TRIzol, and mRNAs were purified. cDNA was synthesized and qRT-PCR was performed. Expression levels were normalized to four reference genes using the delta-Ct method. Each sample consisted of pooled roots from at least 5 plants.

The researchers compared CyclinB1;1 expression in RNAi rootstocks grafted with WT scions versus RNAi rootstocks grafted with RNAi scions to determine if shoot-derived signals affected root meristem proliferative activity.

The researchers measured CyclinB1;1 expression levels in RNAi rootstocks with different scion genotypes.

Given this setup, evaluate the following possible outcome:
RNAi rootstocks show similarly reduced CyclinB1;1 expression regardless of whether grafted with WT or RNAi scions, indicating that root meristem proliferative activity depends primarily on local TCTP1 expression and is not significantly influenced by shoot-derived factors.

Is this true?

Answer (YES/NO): NO